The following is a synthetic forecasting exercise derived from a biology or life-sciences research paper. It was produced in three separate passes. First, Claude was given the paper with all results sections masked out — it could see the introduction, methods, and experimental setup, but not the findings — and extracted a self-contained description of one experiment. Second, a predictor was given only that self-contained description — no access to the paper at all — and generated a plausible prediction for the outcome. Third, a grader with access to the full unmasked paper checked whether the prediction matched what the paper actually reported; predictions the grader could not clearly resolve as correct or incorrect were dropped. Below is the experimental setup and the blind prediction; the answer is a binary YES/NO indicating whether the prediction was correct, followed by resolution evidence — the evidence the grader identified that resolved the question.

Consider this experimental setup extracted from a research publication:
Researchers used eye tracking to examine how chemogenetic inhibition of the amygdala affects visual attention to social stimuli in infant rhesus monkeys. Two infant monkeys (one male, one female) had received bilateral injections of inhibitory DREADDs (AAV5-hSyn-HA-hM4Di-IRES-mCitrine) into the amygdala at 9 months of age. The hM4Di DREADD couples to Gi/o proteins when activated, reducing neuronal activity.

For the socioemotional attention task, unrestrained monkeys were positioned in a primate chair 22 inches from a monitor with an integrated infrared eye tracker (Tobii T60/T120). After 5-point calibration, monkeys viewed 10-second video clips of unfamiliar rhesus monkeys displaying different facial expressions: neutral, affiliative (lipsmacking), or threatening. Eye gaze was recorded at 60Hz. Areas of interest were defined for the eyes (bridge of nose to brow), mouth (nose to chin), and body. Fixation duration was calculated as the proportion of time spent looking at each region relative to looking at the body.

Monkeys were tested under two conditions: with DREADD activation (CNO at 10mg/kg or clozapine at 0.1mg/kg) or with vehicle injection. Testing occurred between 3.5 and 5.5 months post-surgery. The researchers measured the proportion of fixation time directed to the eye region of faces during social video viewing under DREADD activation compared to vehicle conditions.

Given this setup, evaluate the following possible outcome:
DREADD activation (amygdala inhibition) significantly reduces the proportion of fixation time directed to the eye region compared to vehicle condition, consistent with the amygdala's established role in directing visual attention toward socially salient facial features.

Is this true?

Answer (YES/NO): NO